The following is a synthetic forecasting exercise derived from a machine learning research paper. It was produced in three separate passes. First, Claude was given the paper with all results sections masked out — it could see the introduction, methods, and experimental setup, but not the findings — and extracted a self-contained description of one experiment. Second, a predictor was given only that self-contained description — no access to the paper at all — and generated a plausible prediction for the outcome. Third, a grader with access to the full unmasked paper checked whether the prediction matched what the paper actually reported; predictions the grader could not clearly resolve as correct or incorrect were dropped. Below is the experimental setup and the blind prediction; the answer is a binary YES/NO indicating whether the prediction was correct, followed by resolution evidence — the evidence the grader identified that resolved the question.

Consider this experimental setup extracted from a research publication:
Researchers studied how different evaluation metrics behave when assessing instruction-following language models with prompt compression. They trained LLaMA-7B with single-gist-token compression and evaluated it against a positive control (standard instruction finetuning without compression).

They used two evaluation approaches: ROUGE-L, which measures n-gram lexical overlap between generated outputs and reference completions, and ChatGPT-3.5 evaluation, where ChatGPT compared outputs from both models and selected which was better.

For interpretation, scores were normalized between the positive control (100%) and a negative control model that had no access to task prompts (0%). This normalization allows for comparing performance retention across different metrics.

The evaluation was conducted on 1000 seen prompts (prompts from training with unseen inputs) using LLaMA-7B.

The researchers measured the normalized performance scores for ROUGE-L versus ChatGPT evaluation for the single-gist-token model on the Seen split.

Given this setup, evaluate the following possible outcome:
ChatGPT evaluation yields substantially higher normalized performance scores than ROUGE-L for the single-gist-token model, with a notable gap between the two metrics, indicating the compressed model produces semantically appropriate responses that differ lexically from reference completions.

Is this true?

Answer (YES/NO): NO